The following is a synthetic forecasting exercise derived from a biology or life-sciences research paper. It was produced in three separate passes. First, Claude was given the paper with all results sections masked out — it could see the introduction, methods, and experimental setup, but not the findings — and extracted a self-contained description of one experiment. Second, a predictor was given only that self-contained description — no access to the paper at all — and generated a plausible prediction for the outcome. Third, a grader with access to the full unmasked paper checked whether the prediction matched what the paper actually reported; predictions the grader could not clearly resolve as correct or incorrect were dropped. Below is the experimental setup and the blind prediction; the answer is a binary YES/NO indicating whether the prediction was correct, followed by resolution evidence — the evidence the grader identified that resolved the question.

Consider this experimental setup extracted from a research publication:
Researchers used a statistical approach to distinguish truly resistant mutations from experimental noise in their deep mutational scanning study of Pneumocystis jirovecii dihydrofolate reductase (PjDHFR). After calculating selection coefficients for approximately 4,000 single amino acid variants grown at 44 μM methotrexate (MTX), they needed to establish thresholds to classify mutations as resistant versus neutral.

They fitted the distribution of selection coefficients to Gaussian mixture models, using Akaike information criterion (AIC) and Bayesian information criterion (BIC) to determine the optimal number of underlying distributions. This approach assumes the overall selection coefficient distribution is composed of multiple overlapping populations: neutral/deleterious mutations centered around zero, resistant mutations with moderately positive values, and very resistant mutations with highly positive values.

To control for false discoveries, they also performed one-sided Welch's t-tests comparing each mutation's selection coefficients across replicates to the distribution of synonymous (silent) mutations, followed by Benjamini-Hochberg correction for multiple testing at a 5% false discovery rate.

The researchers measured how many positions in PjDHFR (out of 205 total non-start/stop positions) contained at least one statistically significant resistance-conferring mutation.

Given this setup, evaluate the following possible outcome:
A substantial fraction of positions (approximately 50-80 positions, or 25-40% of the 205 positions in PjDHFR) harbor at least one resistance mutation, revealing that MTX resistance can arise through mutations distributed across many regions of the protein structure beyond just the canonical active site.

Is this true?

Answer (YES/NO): NO